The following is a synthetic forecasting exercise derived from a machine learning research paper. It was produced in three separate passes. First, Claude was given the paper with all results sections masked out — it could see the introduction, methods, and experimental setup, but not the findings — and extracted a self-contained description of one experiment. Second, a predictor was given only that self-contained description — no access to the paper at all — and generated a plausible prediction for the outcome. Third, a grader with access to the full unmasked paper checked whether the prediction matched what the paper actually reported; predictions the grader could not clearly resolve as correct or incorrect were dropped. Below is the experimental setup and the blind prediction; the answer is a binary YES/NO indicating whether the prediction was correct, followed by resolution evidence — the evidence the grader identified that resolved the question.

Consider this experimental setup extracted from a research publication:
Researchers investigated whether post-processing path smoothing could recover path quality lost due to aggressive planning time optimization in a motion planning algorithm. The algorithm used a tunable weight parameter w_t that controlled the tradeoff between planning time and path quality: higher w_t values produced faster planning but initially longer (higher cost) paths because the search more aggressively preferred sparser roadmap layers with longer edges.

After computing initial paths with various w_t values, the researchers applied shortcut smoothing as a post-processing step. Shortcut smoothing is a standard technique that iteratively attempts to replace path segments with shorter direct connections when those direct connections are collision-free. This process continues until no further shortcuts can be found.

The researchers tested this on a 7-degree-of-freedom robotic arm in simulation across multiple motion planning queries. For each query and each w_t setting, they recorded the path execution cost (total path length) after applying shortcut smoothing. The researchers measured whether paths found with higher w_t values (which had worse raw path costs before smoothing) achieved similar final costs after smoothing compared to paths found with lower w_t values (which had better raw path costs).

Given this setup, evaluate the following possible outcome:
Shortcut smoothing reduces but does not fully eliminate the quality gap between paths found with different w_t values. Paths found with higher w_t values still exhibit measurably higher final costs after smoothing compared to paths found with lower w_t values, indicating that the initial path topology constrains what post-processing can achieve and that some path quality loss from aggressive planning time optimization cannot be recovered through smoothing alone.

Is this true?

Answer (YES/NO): NO